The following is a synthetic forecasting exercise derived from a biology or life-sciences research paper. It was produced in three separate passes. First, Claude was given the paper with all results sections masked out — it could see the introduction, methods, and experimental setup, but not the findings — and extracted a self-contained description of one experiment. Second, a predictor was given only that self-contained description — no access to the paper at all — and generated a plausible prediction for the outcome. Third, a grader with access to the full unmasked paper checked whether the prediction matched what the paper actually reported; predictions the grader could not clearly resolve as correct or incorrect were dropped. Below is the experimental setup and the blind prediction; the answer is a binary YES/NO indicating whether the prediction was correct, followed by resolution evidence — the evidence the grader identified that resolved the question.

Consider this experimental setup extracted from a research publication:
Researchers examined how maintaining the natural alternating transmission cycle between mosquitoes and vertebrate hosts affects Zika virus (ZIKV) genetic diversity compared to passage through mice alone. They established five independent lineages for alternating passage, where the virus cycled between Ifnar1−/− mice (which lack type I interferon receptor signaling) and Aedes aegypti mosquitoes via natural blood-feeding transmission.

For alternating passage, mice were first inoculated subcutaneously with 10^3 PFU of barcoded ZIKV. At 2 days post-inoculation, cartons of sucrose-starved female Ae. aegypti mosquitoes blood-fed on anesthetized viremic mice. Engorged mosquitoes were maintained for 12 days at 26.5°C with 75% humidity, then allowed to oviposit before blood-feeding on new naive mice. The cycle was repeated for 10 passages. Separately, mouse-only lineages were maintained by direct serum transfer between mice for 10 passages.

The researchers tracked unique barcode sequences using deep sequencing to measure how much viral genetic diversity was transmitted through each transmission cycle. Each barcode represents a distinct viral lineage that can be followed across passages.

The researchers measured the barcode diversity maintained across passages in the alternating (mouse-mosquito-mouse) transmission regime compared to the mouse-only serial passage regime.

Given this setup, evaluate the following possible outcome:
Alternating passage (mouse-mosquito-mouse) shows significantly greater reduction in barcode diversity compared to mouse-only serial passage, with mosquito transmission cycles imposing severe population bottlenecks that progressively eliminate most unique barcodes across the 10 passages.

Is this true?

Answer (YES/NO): YES